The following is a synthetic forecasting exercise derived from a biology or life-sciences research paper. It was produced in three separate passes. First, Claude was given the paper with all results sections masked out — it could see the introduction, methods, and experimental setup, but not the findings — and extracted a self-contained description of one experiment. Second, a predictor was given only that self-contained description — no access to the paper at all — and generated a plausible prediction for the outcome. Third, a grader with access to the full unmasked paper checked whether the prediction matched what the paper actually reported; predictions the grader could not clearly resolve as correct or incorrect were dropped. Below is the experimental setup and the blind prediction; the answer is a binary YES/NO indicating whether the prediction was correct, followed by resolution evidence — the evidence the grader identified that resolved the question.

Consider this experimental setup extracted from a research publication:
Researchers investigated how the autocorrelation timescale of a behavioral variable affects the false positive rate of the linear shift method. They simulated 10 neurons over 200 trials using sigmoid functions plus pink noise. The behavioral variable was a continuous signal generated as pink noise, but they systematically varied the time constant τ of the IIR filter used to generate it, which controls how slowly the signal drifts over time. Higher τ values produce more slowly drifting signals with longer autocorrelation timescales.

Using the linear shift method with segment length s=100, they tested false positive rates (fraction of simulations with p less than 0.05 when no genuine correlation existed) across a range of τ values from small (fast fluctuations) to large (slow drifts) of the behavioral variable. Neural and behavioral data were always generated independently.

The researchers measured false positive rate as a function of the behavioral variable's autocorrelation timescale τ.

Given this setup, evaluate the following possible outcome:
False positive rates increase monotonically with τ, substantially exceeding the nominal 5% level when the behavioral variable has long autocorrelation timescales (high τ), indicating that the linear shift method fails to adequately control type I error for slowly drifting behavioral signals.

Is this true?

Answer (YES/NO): YES